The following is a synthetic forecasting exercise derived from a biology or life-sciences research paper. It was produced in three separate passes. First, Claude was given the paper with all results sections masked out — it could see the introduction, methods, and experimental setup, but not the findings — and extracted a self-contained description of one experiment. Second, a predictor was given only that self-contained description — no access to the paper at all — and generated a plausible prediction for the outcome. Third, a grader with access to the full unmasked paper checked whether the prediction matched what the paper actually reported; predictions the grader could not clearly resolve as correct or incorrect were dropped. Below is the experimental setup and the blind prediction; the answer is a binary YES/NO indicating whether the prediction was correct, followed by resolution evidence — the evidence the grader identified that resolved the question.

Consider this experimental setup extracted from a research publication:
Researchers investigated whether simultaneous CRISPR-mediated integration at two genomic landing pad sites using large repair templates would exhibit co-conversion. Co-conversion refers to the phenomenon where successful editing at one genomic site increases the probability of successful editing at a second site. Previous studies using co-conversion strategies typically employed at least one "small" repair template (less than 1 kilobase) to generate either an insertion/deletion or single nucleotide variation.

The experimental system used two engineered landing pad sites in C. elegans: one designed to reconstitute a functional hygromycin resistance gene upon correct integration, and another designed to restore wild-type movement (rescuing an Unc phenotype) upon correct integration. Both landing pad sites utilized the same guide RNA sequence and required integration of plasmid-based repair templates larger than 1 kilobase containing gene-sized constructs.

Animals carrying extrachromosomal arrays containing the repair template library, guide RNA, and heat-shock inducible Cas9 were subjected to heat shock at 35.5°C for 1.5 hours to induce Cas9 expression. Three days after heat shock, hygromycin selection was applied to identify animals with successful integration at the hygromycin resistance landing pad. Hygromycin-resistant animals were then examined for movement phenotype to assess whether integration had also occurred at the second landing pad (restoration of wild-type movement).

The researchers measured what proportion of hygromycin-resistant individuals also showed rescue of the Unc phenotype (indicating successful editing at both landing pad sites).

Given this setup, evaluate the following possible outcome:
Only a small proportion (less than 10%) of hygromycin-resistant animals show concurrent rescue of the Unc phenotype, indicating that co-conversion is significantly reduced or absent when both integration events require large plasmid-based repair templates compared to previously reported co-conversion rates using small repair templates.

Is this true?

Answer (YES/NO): NO